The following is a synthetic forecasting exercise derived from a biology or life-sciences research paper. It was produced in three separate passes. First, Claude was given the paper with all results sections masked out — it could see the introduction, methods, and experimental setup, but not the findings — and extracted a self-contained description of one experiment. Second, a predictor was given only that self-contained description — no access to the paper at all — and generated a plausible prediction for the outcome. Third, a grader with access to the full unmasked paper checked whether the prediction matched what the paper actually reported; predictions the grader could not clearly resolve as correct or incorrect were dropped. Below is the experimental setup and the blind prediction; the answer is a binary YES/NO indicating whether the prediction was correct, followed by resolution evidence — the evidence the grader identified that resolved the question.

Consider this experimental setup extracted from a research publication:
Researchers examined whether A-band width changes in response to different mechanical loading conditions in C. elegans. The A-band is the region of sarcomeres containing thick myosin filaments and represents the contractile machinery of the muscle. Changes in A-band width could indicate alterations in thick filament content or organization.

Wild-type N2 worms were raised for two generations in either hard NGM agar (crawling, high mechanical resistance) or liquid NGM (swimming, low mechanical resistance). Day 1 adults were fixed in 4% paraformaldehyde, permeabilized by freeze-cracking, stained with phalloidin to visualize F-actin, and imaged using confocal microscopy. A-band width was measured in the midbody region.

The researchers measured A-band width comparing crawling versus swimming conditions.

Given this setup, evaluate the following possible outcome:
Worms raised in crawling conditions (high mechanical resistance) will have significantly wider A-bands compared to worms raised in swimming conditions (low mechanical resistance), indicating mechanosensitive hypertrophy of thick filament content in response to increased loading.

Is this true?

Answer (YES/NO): NO